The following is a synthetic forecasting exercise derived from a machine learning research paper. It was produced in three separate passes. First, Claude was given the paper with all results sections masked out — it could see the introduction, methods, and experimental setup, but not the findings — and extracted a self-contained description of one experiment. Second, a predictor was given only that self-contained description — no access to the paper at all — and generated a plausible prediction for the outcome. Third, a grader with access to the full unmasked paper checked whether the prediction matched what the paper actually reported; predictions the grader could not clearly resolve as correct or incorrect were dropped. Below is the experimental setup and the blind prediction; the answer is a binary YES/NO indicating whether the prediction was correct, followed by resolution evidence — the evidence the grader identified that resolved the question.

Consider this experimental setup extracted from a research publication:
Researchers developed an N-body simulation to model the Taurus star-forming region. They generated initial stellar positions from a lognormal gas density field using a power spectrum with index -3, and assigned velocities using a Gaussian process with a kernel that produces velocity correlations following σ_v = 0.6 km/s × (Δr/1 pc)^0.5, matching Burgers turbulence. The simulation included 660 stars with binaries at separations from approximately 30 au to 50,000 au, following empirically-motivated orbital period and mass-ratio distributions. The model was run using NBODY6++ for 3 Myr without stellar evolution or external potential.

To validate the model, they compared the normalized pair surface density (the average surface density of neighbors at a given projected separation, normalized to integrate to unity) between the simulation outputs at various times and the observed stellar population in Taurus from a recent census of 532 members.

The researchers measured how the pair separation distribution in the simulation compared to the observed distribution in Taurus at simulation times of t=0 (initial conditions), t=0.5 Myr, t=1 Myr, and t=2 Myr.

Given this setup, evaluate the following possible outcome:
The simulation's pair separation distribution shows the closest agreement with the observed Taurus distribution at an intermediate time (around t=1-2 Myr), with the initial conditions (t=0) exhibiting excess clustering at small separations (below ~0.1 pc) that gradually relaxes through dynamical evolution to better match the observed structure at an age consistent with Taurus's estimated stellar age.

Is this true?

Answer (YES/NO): YES